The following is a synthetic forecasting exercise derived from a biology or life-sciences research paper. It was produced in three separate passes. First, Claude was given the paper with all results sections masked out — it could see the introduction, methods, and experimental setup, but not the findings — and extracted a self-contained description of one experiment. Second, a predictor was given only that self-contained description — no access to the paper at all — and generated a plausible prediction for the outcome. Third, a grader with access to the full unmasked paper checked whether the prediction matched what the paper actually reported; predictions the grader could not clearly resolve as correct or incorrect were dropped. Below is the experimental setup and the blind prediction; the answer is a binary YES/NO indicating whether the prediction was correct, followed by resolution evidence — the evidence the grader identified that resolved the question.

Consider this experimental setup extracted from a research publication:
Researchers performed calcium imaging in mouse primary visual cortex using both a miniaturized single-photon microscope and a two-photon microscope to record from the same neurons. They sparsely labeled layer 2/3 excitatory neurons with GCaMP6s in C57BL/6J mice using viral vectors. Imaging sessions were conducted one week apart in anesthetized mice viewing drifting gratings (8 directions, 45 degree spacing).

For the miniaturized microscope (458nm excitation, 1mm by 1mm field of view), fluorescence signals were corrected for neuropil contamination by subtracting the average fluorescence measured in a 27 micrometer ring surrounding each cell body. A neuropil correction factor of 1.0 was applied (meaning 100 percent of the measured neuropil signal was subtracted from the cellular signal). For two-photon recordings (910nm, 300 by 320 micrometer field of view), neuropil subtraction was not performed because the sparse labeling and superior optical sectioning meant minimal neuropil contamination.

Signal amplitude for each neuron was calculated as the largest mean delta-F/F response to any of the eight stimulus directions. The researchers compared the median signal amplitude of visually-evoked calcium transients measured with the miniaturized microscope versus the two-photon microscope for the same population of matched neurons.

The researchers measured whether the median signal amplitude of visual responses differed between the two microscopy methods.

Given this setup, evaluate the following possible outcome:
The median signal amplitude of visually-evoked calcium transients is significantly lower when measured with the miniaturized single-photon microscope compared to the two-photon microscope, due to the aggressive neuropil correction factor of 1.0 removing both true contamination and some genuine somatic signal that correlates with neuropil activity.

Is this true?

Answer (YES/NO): NO